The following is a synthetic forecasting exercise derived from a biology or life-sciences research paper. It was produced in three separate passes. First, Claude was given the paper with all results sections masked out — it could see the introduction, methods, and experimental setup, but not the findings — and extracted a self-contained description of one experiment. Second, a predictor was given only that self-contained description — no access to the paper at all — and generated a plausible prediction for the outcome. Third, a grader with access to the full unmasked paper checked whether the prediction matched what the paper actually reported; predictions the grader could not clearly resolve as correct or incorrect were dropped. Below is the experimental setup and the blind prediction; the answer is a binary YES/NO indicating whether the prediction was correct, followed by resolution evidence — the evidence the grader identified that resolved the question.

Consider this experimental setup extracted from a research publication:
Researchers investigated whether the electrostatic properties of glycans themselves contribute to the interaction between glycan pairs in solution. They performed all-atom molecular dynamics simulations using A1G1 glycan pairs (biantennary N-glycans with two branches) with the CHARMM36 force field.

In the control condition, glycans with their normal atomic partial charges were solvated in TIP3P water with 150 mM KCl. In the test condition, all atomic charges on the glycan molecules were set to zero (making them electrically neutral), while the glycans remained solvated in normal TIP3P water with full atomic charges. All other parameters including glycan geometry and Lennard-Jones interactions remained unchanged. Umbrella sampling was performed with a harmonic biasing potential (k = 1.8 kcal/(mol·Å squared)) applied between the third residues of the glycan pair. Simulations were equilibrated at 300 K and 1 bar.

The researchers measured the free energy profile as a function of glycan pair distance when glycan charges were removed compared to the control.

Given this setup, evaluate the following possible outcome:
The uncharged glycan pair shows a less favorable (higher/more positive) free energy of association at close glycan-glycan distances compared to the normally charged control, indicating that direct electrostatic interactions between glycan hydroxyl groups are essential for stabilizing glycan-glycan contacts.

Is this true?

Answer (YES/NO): NO